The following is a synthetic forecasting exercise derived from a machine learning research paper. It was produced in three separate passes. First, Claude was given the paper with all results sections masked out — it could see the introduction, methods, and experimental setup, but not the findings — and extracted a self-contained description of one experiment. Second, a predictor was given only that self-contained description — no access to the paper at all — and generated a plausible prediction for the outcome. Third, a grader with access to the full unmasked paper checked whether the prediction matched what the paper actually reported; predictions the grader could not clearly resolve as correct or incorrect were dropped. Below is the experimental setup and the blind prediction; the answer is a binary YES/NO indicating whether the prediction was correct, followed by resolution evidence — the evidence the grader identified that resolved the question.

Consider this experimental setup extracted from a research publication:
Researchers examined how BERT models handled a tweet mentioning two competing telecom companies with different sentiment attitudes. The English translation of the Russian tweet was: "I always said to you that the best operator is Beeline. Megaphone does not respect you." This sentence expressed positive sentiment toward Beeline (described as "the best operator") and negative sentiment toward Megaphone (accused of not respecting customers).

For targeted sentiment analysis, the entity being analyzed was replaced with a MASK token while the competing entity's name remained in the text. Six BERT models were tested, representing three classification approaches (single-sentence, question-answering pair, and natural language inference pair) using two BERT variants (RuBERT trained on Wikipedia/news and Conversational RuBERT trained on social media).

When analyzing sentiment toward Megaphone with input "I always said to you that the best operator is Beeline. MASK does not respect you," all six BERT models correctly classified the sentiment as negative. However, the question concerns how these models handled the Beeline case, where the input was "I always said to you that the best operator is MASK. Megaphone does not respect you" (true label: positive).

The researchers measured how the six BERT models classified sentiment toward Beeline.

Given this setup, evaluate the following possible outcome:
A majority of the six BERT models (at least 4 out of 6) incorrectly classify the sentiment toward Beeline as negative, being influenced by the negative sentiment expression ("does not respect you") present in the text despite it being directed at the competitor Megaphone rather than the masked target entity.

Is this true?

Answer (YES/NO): YES